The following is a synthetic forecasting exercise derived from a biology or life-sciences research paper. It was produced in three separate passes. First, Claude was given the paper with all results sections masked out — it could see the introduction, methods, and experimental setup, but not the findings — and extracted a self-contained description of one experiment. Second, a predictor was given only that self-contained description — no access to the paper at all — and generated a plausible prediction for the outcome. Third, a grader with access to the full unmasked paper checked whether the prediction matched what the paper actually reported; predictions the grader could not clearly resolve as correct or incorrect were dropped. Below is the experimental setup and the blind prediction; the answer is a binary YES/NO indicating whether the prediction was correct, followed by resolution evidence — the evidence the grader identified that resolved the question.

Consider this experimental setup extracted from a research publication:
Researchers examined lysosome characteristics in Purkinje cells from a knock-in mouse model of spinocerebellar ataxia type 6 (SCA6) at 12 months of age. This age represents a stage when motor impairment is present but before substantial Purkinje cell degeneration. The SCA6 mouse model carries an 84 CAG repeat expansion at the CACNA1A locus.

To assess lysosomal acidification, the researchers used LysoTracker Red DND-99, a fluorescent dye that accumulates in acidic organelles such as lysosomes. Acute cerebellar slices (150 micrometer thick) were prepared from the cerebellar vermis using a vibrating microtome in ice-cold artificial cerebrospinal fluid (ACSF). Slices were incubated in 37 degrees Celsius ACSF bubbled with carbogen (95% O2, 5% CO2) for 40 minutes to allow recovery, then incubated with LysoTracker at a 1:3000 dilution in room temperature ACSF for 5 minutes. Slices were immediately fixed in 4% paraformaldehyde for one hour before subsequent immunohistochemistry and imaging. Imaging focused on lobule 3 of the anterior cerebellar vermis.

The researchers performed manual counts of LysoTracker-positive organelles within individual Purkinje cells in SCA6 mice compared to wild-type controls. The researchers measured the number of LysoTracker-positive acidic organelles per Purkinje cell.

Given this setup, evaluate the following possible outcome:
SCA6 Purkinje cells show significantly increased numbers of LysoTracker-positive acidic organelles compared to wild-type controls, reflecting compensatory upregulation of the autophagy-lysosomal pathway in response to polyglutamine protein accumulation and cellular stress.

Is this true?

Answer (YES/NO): NO